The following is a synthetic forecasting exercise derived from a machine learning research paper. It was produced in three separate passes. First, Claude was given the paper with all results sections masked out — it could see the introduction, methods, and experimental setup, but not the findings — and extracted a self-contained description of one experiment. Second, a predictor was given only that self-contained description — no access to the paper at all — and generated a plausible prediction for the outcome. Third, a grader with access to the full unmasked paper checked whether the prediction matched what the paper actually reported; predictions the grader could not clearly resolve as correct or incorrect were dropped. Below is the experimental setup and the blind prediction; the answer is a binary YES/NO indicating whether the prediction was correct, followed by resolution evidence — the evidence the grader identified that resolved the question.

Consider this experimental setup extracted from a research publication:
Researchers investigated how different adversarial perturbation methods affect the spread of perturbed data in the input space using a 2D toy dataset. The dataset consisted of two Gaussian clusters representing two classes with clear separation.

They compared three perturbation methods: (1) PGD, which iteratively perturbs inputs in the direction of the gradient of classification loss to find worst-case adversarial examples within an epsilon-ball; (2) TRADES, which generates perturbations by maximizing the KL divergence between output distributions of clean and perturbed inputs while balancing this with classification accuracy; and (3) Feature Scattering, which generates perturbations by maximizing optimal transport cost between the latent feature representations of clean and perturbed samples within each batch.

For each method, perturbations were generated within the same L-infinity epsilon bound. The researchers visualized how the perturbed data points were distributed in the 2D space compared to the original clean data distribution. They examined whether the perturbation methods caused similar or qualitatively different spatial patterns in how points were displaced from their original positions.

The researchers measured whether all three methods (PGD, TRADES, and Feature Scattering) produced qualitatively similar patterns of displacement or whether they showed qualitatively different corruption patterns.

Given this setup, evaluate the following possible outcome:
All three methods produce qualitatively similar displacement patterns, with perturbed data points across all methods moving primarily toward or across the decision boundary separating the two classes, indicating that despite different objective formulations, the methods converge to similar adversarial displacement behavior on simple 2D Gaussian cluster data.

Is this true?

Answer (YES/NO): NO